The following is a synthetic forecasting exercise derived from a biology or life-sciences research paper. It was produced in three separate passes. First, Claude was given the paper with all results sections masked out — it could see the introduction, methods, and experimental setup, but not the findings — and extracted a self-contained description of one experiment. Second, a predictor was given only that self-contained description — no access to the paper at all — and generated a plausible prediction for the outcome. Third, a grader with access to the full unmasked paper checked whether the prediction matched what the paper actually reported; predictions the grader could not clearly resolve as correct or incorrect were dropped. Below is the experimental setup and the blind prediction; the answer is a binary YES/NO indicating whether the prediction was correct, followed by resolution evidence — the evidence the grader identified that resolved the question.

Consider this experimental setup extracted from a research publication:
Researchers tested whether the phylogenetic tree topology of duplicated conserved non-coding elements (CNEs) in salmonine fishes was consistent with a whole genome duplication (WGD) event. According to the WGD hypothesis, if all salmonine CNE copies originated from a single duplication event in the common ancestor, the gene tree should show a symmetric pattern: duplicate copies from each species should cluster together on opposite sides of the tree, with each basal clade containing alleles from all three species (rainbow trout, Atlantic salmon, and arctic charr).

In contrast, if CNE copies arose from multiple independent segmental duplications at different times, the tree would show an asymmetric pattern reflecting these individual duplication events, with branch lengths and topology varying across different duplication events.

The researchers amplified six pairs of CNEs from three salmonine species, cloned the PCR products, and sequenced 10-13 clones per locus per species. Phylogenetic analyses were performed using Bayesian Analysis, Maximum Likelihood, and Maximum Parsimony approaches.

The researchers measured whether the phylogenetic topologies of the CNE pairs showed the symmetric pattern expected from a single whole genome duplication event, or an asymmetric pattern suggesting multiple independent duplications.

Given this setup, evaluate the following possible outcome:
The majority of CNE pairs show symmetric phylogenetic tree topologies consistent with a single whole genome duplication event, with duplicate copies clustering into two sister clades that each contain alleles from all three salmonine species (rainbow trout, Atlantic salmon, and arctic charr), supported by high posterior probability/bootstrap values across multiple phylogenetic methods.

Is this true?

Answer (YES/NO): NO